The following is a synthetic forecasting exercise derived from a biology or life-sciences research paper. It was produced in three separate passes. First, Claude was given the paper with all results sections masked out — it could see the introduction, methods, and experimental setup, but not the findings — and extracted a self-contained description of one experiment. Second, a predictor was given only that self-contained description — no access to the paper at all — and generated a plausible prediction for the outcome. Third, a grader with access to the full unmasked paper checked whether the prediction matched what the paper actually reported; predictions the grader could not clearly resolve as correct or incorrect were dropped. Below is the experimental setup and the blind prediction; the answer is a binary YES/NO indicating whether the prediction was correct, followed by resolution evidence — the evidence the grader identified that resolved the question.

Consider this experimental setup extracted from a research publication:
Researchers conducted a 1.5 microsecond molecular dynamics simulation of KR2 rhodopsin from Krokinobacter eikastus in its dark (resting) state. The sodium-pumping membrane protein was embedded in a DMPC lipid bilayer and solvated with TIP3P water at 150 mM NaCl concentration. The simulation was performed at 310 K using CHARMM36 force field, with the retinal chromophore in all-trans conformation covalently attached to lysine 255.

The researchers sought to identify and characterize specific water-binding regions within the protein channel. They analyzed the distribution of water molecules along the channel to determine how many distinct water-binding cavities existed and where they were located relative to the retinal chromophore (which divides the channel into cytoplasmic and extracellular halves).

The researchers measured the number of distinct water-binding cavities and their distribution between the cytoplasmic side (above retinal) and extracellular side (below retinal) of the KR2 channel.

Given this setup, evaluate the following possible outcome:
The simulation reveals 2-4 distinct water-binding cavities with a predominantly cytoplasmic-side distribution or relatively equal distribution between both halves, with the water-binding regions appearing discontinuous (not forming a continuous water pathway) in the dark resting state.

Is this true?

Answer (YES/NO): NO